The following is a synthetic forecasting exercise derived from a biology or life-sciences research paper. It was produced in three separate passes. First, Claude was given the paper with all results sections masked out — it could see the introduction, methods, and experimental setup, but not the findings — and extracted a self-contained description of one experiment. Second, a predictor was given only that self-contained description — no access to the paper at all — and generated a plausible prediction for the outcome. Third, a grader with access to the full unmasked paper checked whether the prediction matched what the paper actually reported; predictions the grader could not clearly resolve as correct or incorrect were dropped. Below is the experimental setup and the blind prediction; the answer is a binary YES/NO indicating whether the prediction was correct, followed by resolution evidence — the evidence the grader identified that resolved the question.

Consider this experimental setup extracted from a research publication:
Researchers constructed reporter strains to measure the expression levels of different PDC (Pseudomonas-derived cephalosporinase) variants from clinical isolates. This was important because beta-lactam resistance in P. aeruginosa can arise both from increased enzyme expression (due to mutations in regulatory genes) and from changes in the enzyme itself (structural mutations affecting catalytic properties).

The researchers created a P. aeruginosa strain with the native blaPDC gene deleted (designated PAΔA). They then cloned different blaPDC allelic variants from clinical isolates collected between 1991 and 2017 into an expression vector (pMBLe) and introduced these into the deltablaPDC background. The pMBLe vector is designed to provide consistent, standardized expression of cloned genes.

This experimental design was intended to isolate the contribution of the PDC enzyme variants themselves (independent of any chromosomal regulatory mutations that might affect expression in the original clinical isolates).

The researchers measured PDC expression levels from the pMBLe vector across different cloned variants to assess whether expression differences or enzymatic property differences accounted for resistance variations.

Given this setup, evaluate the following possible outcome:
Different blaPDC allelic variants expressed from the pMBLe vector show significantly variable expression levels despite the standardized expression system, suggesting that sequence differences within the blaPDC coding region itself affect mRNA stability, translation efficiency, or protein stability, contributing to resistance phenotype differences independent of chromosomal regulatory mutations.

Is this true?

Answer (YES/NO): NO